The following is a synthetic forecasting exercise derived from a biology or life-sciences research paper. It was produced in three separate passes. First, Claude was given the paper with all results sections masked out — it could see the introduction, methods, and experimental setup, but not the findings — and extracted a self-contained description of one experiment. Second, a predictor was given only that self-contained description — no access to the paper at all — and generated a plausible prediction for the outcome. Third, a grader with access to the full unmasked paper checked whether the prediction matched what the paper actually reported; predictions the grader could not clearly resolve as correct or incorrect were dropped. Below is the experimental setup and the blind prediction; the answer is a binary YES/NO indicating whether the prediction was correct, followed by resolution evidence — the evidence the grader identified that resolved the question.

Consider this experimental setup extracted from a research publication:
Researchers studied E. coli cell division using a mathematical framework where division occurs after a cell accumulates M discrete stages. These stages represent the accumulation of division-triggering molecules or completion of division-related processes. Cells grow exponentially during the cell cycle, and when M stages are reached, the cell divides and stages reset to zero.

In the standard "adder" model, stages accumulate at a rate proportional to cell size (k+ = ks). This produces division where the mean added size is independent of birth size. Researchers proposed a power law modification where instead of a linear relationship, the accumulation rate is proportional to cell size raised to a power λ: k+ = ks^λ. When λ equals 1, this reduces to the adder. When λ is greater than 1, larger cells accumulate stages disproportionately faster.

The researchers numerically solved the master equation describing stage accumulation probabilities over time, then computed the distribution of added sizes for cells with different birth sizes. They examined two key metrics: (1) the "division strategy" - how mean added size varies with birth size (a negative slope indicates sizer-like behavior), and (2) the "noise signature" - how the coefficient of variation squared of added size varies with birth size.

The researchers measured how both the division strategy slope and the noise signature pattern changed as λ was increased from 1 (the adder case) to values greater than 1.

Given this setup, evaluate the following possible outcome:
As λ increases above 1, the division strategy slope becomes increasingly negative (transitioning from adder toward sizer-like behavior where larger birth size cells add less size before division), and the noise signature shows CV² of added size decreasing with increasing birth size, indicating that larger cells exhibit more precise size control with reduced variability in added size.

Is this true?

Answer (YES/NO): NO